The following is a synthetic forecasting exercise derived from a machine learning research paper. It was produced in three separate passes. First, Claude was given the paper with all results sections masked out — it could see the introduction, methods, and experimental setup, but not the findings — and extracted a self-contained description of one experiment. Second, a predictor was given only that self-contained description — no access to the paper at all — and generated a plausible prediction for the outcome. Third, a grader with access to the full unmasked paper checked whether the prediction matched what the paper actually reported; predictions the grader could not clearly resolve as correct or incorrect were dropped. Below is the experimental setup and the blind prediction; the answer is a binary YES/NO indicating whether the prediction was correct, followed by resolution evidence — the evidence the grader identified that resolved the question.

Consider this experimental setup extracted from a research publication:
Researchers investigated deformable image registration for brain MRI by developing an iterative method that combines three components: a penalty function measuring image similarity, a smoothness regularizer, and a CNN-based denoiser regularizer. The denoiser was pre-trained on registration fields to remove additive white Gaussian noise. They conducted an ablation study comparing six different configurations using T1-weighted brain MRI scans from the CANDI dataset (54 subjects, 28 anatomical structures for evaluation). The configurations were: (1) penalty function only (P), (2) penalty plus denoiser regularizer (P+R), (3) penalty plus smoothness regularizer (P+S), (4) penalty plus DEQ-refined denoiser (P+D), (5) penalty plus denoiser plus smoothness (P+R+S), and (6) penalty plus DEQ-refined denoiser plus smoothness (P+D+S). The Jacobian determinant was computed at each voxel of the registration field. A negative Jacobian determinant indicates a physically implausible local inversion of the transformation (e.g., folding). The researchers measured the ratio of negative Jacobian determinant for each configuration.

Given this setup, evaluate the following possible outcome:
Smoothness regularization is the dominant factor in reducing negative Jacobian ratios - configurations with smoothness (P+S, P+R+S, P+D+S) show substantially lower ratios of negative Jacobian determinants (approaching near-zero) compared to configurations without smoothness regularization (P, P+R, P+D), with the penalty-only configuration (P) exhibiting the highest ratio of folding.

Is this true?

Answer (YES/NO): NO